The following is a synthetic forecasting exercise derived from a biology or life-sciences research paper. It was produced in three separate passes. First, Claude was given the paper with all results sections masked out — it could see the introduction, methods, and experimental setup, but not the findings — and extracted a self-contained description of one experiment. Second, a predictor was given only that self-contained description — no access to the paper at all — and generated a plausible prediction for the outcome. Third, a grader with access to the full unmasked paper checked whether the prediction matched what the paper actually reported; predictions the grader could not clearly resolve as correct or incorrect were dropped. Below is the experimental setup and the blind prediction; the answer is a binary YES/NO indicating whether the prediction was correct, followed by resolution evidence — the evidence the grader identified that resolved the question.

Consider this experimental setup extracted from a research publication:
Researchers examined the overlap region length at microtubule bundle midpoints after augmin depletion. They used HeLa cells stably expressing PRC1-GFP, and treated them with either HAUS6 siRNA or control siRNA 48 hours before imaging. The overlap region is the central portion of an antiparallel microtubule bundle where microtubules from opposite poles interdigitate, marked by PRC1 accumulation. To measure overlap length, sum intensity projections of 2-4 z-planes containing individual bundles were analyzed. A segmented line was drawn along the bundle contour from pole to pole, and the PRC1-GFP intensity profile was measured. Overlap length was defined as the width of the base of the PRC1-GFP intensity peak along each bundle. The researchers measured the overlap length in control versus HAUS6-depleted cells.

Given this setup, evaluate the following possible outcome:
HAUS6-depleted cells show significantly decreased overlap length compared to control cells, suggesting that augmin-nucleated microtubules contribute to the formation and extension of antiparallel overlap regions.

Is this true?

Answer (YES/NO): NO